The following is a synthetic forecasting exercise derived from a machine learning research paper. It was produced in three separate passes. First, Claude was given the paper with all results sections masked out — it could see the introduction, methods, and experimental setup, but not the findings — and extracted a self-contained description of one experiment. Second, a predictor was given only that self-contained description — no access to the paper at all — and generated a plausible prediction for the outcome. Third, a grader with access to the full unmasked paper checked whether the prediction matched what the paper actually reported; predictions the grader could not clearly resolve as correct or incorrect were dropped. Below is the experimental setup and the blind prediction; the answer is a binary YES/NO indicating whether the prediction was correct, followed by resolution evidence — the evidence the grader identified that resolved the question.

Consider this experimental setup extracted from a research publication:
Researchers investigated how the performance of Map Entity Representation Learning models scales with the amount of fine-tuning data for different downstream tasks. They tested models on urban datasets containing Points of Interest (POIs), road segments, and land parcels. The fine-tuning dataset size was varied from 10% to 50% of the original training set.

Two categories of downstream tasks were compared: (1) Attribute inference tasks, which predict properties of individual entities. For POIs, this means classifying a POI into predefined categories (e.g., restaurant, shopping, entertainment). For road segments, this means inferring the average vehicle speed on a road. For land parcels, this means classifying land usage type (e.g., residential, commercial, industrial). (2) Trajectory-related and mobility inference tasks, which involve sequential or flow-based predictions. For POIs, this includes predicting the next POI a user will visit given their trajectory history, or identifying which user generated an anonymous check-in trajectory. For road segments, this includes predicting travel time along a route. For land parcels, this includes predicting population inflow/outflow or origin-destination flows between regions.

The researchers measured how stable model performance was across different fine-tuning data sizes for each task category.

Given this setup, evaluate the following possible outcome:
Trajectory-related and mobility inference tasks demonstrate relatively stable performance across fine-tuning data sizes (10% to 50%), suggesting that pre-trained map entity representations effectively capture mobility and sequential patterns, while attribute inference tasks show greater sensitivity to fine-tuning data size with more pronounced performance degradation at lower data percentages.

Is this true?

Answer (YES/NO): NO